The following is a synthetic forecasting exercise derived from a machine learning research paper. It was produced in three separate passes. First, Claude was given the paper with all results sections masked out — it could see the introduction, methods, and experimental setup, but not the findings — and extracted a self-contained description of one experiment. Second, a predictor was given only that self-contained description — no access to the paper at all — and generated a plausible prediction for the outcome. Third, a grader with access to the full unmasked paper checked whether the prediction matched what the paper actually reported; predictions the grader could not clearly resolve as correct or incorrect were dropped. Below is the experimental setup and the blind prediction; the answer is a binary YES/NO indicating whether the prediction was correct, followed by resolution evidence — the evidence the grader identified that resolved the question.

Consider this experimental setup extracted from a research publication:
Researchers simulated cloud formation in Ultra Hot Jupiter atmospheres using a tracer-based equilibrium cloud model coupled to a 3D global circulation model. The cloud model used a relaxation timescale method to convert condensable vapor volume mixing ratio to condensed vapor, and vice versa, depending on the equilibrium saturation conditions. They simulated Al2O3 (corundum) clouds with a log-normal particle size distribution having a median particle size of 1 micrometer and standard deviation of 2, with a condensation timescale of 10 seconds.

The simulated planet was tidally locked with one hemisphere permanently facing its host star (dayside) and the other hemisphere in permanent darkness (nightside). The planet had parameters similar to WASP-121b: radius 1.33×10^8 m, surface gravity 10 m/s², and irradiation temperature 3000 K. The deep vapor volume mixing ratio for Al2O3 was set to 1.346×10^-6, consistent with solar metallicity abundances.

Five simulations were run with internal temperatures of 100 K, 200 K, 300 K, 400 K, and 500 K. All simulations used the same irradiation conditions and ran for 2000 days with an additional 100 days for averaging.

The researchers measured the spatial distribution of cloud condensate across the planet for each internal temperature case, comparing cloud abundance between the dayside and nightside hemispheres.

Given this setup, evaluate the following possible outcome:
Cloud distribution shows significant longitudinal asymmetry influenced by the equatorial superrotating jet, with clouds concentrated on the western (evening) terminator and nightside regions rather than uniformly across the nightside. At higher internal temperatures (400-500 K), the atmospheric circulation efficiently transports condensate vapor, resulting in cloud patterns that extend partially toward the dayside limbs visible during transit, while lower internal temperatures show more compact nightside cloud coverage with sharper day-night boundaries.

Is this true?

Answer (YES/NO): NO